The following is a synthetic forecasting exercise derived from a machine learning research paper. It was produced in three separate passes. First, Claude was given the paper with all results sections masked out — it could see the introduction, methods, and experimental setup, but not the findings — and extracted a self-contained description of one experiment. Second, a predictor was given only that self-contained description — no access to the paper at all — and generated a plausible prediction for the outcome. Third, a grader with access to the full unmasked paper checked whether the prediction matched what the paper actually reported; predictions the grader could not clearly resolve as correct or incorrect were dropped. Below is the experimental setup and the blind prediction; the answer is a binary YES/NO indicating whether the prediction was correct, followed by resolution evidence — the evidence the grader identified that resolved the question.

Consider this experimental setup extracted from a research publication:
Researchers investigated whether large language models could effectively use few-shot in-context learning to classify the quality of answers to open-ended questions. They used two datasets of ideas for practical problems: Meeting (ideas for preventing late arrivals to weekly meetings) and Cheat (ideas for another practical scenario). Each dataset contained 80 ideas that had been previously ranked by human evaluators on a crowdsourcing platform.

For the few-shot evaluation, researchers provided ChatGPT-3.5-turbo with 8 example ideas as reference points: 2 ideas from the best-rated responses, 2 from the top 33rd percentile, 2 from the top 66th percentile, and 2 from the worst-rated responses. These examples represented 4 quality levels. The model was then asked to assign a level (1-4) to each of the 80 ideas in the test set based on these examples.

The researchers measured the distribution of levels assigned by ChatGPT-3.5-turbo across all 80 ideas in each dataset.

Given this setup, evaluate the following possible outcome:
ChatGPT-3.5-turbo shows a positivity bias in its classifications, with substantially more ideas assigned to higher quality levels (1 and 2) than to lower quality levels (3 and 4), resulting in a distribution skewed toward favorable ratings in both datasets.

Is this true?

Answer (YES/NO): NO